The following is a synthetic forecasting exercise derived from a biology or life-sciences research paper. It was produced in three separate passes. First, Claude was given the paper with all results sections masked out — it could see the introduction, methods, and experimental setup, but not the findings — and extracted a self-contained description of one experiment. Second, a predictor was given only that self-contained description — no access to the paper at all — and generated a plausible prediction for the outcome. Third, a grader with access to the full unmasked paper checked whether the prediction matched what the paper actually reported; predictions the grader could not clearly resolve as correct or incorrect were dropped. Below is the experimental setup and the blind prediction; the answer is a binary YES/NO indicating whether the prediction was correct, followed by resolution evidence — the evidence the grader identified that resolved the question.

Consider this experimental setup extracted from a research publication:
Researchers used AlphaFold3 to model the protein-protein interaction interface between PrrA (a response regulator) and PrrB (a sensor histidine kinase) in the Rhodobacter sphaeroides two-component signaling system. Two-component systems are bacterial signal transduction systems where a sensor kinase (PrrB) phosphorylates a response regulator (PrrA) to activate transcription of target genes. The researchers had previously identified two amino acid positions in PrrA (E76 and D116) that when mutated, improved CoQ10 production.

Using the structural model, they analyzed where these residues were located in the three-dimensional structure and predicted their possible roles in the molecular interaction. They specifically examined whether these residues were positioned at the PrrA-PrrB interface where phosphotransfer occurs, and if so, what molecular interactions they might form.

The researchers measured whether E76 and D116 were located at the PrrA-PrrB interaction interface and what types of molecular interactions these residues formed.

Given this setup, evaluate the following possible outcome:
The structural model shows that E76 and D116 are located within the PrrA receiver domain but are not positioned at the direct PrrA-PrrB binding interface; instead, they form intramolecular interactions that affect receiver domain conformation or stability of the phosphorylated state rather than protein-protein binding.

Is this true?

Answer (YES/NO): NO